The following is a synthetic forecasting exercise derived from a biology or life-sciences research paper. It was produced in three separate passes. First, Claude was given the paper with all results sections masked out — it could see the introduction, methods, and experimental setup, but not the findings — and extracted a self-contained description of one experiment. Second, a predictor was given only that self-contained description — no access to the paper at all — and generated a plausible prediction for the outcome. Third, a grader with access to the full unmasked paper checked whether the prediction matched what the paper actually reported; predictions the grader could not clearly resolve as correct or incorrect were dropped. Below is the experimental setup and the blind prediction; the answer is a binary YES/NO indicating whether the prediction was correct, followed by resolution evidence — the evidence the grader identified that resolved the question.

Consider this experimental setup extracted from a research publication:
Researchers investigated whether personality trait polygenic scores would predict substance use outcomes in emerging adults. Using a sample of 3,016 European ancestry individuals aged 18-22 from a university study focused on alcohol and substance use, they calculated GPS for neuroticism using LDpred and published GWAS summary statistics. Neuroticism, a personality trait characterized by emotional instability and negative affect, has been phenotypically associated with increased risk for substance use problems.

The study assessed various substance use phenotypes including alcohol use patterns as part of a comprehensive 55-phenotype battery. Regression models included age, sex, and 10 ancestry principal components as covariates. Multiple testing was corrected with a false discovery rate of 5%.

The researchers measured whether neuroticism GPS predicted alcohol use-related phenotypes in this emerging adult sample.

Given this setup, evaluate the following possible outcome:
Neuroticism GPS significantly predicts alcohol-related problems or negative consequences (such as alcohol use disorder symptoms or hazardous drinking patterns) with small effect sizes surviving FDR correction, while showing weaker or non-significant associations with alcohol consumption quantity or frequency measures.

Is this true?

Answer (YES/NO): NO